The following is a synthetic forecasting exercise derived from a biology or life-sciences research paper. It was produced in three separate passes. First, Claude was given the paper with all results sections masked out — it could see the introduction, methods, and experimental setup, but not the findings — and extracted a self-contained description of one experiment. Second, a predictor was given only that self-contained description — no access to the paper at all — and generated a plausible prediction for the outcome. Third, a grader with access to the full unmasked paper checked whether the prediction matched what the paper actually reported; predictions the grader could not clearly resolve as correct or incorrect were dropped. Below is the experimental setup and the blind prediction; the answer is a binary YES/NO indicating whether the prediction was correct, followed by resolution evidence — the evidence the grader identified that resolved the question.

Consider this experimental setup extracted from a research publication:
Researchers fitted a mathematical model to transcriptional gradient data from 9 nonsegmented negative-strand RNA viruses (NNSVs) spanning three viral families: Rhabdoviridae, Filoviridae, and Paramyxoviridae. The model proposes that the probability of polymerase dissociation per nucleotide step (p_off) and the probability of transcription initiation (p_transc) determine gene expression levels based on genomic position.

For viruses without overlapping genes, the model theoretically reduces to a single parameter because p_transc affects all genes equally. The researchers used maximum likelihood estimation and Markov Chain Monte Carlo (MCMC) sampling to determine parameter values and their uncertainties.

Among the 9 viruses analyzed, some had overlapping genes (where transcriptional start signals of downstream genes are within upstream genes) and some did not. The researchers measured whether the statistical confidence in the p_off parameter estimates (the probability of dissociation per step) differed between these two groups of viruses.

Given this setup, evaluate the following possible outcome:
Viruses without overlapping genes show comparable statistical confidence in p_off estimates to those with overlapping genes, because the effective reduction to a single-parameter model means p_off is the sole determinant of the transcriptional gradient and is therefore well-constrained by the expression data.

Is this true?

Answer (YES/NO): YES